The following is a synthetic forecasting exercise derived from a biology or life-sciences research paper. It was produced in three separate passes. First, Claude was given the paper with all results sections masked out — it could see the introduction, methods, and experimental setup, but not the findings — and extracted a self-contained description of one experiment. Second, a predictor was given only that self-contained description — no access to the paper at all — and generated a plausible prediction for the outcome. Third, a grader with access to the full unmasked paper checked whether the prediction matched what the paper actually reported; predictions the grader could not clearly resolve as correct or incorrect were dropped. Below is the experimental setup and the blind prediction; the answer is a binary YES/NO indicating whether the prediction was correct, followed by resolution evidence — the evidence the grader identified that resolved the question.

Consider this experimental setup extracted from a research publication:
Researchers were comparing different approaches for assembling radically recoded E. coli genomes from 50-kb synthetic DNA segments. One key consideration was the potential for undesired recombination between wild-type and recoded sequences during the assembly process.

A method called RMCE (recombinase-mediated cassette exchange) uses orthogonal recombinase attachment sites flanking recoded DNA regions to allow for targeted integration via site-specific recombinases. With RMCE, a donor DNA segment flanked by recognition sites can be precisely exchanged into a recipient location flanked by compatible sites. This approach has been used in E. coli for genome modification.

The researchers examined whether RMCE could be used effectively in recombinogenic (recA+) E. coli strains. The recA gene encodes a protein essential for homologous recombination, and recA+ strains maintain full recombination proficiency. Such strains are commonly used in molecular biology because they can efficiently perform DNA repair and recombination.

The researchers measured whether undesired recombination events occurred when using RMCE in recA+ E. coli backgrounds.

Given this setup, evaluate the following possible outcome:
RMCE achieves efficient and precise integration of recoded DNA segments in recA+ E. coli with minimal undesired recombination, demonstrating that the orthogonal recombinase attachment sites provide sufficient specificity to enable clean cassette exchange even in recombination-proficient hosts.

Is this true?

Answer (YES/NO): NO